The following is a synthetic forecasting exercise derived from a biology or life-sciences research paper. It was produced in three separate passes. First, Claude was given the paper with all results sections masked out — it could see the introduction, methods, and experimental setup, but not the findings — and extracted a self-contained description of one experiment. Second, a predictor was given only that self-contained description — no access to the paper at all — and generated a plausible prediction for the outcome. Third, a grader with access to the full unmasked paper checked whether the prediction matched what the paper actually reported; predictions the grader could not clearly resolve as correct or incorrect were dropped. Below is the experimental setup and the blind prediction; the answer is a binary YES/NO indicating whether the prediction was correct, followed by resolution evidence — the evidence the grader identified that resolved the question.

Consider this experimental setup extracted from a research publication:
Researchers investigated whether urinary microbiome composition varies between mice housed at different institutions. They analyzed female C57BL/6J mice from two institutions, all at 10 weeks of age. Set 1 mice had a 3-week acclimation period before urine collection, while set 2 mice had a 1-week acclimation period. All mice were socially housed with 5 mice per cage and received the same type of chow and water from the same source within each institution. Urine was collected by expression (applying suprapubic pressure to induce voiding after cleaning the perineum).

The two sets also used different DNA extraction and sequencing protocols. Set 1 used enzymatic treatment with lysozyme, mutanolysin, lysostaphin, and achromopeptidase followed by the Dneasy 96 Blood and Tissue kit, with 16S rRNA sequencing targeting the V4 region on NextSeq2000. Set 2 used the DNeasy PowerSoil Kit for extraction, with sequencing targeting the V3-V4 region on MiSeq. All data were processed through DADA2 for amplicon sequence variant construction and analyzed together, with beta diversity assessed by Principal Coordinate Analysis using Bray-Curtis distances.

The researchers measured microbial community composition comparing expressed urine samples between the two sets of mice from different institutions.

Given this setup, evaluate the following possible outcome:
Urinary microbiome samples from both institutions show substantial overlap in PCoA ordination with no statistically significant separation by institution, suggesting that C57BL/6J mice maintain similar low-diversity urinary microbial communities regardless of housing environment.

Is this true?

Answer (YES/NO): NO